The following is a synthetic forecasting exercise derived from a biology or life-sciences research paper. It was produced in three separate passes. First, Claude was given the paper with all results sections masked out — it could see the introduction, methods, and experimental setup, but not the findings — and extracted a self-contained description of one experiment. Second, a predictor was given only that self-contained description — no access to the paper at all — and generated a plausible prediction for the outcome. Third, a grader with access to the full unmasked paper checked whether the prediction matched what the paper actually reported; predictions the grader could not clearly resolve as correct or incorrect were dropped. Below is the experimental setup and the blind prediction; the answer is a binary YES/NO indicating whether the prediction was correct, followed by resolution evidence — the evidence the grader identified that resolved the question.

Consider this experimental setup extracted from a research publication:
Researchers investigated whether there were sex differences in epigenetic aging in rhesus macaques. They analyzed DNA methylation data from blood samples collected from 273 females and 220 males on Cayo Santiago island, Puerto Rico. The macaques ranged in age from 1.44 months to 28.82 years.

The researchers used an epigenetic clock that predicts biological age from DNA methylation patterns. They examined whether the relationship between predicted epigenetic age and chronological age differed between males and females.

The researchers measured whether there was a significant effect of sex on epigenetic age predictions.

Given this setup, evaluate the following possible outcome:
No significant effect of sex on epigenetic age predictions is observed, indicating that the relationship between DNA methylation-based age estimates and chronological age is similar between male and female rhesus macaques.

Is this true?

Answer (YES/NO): NO